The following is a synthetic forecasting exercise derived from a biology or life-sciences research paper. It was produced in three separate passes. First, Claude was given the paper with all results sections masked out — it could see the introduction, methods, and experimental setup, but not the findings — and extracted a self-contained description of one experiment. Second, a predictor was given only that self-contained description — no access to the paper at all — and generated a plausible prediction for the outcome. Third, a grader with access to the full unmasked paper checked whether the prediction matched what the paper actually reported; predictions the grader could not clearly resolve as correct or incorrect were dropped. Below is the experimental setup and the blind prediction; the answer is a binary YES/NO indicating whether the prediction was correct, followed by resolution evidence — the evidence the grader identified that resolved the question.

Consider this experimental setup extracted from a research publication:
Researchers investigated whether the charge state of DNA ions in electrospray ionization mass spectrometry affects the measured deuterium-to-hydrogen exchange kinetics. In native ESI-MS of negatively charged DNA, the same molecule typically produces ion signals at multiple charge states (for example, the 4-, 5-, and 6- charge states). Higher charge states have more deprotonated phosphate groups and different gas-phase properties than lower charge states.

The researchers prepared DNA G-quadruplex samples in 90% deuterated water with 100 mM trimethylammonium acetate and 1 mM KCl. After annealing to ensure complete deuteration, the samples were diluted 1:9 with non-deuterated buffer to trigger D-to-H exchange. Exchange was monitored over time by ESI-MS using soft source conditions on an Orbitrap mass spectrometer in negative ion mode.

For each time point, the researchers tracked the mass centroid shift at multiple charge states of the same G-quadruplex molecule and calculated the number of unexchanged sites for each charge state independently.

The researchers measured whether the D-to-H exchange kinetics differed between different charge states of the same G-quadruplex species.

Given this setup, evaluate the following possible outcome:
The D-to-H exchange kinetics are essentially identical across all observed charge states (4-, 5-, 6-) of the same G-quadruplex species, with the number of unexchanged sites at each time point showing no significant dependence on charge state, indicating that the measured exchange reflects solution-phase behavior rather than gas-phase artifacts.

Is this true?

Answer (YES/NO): YES